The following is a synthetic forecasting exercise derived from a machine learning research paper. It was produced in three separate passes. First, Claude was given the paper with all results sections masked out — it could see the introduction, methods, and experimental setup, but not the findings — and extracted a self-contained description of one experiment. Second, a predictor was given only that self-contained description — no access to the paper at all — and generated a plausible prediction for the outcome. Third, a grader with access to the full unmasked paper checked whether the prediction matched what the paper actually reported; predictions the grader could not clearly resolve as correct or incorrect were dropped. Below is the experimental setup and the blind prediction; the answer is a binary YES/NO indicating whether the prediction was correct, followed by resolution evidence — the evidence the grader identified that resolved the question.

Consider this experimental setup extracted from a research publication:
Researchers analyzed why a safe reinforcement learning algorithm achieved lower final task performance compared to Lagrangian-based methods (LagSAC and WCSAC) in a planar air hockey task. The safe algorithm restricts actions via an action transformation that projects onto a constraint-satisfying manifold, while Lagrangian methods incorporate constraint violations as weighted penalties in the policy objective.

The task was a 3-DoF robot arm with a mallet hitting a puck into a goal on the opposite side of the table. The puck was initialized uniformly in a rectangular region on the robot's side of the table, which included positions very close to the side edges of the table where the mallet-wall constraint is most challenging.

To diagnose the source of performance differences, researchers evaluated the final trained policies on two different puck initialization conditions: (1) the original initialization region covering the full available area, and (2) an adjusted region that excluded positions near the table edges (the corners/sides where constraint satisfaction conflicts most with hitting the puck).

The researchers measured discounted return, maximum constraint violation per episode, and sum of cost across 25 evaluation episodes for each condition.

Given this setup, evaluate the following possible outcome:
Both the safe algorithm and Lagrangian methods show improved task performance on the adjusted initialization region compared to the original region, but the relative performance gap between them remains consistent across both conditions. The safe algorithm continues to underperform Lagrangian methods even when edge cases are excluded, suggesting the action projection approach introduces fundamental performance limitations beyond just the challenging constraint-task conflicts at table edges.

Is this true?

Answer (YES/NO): NO